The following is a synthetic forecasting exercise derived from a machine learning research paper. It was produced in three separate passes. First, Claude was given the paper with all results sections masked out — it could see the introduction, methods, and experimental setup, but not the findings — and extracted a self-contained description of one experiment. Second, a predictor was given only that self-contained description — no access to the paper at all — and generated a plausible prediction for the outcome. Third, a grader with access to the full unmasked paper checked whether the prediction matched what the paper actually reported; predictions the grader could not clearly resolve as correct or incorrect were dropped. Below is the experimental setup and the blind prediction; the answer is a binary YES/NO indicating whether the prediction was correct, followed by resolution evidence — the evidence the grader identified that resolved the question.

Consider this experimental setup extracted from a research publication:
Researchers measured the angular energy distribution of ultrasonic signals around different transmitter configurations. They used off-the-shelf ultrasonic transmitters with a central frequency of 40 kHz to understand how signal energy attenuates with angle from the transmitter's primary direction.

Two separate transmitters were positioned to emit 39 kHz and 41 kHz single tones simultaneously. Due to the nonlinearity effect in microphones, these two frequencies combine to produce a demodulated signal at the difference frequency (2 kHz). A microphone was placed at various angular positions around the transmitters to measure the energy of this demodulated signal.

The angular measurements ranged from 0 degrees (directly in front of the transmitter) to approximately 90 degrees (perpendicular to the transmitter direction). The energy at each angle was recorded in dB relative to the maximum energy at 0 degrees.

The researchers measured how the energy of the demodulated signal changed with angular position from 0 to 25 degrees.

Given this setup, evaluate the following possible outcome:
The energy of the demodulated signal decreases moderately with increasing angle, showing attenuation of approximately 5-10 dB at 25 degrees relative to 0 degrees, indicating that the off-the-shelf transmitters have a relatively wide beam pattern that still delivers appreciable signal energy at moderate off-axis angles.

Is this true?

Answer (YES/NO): NO